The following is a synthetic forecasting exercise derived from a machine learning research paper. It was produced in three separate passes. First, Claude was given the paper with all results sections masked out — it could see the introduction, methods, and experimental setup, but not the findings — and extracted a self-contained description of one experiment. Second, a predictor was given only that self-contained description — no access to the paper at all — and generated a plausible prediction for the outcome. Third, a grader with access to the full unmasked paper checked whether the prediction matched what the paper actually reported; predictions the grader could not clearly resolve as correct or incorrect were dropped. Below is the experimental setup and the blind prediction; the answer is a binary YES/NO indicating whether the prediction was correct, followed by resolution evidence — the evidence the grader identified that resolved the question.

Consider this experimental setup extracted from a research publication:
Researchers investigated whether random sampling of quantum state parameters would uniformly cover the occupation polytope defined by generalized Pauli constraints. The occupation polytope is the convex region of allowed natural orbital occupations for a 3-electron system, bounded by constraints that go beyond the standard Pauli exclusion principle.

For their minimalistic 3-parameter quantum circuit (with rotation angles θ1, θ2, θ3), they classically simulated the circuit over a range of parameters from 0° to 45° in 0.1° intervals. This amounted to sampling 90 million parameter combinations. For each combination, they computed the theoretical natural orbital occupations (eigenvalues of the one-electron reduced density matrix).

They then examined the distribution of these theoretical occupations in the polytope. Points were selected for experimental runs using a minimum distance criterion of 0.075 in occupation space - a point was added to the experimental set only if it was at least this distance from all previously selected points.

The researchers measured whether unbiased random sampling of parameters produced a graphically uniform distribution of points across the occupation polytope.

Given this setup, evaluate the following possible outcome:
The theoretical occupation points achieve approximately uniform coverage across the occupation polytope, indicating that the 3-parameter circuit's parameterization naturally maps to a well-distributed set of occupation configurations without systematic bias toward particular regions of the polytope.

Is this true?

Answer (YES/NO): NO